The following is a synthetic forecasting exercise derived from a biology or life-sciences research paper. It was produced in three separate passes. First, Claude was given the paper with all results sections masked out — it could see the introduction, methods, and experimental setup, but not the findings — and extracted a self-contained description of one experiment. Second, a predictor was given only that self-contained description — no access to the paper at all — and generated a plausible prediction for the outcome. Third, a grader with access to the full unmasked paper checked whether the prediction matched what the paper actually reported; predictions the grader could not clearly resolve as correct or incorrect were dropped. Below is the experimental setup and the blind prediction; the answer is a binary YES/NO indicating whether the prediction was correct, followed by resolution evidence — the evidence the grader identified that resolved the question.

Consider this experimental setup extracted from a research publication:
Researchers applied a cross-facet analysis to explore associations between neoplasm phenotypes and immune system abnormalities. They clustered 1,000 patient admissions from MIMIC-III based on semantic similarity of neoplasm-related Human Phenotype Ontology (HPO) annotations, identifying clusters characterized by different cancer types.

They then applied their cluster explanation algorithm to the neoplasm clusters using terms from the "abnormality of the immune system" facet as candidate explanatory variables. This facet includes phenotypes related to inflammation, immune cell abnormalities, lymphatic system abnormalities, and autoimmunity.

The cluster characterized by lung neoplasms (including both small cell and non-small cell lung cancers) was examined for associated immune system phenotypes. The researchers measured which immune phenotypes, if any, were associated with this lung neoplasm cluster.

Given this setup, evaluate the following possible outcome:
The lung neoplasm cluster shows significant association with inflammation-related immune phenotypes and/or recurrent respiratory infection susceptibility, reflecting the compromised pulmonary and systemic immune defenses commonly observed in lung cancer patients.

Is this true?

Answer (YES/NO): NO